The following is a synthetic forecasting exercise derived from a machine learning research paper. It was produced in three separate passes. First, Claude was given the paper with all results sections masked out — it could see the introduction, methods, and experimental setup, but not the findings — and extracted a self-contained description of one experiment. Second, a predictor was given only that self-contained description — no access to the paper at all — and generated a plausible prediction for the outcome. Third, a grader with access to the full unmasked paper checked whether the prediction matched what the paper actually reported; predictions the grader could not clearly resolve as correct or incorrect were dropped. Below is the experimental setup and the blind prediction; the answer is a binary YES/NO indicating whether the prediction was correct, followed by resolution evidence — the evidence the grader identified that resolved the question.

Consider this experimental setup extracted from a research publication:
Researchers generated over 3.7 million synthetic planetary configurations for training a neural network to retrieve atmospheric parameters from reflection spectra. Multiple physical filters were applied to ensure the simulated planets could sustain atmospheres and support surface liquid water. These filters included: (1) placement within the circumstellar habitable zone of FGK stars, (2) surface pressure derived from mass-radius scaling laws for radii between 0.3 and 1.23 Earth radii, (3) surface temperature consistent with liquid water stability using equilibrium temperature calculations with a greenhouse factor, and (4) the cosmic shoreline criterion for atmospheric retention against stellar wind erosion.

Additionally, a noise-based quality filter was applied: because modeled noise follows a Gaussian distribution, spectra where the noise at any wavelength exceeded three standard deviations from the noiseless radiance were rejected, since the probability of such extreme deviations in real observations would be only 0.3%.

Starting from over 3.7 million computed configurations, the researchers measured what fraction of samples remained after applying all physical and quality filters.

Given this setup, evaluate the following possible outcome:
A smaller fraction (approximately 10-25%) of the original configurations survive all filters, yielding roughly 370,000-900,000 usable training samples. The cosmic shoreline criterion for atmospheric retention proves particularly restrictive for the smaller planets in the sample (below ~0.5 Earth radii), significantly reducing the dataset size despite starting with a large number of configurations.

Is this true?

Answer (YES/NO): NO